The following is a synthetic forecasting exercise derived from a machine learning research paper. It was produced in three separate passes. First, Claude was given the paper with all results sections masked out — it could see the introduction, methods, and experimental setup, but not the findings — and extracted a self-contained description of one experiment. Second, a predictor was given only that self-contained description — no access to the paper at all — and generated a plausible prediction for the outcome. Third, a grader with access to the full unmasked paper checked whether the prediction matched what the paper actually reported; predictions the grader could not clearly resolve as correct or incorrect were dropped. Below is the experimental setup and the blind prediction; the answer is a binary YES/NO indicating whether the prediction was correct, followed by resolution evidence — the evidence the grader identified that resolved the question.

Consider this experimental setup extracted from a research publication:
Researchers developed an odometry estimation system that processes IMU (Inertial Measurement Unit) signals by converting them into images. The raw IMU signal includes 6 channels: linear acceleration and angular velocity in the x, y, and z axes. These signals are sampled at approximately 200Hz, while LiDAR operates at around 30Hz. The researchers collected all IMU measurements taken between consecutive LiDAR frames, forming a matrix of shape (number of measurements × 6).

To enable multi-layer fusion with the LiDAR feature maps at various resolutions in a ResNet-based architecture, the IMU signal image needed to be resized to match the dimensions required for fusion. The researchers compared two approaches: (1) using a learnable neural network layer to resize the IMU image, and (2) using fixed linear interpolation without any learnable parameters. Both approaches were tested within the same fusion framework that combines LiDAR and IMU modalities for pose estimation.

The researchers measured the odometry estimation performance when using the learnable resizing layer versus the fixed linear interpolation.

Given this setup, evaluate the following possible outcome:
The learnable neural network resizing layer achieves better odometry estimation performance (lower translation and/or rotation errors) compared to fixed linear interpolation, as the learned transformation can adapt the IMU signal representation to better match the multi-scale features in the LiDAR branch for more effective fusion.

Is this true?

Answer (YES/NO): NO